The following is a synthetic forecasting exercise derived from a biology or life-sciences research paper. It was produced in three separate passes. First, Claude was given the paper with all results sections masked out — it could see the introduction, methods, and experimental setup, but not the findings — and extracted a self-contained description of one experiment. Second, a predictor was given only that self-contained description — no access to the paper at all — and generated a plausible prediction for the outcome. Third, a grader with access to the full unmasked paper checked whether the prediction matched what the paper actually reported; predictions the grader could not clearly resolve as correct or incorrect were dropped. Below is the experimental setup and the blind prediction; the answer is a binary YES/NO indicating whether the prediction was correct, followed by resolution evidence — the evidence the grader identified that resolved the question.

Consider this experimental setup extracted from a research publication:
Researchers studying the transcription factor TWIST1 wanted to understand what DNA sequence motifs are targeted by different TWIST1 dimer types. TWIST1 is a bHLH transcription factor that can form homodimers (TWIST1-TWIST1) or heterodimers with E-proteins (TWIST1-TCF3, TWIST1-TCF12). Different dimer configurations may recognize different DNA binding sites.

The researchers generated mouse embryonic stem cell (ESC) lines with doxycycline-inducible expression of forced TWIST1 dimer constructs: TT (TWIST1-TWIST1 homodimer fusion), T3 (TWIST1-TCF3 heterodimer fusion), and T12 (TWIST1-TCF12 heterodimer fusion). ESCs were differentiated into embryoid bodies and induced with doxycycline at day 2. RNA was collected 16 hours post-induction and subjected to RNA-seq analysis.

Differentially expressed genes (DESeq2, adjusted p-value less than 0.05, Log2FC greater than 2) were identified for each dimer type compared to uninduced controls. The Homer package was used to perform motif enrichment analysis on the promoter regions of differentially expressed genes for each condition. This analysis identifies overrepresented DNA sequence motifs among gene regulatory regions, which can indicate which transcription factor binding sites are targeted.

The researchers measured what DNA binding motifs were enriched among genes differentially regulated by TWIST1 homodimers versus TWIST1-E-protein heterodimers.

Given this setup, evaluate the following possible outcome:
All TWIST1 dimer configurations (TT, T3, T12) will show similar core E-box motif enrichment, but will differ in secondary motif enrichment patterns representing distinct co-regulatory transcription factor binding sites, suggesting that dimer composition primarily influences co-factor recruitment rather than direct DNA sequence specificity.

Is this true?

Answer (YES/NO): NO